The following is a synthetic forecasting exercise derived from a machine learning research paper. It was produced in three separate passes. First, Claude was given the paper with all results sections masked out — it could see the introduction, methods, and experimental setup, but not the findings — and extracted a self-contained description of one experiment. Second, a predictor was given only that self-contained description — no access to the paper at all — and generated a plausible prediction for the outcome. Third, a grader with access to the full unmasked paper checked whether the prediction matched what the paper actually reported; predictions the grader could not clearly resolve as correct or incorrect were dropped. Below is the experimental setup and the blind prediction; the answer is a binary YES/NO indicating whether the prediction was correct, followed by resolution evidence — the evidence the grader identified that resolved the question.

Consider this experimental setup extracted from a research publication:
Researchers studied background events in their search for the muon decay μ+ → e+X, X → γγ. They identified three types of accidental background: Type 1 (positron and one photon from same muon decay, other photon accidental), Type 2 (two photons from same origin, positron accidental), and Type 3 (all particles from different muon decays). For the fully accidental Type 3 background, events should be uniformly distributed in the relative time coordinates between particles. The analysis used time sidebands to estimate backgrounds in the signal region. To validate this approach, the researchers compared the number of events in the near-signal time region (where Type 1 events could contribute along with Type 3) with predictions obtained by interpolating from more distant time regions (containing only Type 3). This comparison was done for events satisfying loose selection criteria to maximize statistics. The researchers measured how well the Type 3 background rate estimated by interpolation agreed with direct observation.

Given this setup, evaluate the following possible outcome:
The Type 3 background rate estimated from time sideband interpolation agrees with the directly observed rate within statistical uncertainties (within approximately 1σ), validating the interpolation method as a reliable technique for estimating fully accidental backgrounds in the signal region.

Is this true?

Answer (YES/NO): YES